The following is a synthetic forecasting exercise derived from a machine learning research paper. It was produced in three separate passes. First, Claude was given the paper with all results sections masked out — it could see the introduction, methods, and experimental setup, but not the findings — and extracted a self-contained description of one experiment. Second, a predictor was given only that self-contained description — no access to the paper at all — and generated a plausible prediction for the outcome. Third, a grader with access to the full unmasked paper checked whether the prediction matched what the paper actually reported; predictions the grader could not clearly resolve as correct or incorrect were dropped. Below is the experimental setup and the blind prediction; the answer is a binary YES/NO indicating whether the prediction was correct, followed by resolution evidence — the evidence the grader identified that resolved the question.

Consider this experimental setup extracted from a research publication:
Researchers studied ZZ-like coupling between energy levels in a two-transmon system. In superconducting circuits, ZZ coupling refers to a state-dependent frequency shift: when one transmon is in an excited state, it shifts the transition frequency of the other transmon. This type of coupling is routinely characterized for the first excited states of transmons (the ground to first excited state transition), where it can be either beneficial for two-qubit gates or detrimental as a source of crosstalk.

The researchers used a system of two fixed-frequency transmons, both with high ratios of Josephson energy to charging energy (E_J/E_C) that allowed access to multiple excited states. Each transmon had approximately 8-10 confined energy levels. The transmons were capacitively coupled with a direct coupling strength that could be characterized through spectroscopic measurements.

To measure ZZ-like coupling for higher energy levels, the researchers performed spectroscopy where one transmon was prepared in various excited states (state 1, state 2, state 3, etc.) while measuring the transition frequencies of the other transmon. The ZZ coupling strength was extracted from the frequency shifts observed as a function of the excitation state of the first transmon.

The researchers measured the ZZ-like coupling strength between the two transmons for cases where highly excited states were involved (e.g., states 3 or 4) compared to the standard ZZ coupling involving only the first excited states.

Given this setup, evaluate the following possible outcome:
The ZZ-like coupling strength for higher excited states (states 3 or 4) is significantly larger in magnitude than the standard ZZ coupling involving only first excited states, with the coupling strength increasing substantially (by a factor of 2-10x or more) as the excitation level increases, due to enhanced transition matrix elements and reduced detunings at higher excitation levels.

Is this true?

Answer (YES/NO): YES